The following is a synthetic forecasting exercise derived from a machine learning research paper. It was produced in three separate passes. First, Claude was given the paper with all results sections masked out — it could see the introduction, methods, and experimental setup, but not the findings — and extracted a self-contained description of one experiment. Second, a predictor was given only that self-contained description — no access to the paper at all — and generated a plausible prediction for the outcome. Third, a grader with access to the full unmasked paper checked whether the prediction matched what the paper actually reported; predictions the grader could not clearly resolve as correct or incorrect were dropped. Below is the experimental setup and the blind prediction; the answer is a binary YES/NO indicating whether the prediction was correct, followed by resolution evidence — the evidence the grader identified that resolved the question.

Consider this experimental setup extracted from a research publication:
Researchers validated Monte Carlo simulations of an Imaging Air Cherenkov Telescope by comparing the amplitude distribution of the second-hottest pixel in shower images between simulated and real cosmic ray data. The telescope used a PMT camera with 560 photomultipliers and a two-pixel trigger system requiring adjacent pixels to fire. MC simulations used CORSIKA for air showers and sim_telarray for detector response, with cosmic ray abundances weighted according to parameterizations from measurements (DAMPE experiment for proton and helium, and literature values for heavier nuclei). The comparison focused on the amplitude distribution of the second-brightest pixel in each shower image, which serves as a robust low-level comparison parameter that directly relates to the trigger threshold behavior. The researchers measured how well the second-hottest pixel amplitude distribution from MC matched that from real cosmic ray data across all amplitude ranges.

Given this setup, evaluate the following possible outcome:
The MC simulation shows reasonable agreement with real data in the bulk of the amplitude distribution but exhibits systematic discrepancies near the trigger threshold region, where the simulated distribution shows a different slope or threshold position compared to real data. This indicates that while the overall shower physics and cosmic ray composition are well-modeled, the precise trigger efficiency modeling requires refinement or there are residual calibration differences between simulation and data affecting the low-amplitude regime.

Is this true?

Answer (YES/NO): NO